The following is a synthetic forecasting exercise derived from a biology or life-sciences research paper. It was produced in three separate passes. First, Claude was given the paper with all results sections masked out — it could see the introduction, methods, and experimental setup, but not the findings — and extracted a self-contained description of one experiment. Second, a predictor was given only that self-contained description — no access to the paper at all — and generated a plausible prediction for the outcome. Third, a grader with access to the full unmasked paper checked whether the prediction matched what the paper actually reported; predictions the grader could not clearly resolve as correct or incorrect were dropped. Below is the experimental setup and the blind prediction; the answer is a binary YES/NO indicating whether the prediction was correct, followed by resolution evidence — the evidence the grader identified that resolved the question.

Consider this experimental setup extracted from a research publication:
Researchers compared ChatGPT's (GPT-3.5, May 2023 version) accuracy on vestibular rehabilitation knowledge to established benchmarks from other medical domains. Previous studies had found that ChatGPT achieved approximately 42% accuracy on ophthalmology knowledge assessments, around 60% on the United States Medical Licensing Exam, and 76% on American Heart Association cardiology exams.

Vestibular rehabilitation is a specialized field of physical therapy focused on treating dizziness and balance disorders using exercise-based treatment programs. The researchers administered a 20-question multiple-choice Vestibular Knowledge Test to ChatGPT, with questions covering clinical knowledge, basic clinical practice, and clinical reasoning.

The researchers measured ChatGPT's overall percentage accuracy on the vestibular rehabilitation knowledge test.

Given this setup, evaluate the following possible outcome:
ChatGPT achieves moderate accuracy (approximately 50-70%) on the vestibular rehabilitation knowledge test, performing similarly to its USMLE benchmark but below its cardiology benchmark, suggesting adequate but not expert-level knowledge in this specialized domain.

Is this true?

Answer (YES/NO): NO